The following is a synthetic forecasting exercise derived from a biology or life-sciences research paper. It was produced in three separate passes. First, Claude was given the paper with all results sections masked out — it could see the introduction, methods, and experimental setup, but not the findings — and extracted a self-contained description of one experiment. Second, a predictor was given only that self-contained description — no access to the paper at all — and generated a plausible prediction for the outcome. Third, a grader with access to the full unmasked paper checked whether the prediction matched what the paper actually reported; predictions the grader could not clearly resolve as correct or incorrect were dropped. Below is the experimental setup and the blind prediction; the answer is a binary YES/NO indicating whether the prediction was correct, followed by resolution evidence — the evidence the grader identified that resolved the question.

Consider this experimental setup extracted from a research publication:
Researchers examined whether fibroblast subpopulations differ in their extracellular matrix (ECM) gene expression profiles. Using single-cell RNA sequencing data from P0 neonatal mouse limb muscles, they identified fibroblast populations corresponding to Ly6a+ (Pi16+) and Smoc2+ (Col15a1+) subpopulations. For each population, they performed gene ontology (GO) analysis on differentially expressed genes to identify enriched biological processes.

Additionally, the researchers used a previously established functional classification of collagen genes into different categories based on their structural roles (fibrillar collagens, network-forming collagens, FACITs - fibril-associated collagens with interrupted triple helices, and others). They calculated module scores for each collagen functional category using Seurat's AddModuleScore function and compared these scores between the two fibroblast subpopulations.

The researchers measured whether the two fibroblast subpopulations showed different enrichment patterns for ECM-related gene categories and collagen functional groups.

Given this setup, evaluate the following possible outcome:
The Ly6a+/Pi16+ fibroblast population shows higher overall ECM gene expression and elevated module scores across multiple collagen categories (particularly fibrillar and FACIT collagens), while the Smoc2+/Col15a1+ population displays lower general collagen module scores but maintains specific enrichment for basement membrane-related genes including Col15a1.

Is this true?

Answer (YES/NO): NO